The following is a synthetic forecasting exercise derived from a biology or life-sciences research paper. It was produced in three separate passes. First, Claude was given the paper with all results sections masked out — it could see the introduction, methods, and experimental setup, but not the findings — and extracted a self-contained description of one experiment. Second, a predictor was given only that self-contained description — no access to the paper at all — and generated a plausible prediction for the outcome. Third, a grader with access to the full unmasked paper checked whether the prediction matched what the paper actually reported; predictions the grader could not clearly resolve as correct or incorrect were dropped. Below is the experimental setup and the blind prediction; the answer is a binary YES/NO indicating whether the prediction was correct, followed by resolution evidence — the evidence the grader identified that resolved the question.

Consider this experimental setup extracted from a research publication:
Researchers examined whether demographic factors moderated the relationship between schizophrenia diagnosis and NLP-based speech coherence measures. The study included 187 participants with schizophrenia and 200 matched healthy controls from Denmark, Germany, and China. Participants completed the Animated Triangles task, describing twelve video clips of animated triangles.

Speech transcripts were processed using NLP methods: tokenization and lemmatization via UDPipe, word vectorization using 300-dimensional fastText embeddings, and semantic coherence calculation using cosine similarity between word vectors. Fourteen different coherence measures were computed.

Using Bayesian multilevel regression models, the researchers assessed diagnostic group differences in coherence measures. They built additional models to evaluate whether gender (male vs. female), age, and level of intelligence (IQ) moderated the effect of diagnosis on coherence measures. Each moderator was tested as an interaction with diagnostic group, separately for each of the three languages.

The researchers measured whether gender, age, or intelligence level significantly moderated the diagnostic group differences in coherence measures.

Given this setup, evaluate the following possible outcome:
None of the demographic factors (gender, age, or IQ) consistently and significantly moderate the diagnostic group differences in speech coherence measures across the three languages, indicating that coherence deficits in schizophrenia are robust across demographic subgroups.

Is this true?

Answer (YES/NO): NO